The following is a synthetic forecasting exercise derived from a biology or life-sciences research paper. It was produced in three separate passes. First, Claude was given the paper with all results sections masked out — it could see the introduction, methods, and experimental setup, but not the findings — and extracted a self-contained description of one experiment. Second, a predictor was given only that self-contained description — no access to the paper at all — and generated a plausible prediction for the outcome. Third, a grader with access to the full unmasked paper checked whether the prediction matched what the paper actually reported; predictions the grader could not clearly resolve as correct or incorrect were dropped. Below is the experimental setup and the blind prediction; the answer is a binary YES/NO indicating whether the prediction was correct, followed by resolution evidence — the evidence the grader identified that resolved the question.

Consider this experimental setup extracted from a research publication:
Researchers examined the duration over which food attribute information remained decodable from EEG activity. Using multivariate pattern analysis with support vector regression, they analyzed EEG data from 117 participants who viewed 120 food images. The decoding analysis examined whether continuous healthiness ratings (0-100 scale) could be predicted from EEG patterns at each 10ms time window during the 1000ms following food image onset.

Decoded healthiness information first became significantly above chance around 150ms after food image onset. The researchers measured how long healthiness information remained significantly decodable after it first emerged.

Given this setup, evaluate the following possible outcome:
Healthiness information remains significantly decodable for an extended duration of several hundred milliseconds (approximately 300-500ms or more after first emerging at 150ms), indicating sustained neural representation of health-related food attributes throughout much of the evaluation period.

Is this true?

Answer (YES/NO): YES